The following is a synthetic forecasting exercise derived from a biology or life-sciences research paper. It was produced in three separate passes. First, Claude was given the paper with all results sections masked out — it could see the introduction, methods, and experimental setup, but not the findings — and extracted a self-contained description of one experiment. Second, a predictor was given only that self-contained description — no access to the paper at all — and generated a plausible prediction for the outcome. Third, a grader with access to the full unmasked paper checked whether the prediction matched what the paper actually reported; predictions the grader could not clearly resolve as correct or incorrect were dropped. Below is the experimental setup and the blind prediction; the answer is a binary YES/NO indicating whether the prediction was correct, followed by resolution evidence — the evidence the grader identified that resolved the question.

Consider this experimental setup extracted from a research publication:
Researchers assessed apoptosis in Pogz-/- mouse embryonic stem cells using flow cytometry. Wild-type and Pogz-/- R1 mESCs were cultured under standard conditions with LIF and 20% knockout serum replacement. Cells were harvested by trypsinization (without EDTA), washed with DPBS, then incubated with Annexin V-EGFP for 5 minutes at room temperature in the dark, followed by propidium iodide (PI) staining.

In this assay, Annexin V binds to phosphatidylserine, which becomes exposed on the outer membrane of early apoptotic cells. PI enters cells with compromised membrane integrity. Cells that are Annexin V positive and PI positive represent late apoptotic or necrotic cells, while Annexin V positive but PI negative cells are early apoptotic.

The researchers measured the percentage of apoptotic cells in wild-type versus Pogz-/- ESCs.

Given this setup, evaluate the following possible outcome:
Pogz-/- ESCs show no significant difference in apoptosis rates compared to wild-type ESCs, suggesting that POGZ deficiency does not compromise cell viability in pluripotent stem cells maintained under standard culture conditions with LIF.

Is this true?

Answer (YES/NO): NO